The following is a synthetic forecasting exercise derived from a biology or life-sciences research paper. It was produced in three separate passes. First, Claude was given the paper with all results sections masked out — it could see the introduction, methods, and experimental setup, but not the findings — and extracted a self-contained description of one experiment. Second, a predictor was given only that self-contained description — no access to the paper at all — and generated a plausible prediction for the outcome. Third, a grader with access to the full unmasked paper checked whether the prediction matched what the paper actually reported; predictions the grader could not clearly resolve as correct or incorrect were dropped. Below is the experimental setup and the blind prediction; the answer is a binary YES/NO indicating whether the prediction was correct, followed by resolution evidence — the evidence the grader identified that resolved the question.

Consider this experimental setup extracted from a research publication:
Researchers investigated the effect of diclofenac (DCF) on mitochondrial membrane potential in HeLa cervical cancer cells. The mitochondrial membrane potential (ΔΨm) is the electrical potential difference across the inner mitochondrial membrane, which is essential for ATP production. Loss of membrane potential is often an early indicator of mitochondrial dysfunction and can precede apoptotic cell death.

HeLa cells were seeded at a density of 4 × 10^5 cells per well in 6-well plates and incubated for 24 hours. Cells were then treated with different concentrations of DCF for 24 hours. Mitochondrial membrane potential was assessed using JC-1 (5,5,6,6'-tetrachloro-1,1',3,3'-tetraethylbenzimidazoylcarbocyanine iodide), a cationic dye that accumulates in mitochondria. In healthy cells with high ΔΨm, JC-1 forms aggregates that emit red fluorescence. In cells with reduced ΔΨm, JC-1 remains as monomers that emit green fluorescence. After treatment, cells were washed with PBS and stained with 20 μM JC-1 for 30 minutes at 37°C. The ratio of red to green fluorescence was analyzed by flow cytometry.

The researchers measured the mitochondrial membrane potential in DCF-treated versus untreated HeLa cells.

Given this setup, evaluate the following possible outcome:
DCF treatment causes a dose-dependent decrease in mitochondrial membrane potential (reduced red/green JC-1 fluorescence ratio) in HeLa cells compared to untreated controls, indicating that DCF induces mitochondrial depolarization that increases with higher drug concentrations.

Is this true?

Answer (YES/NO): YES